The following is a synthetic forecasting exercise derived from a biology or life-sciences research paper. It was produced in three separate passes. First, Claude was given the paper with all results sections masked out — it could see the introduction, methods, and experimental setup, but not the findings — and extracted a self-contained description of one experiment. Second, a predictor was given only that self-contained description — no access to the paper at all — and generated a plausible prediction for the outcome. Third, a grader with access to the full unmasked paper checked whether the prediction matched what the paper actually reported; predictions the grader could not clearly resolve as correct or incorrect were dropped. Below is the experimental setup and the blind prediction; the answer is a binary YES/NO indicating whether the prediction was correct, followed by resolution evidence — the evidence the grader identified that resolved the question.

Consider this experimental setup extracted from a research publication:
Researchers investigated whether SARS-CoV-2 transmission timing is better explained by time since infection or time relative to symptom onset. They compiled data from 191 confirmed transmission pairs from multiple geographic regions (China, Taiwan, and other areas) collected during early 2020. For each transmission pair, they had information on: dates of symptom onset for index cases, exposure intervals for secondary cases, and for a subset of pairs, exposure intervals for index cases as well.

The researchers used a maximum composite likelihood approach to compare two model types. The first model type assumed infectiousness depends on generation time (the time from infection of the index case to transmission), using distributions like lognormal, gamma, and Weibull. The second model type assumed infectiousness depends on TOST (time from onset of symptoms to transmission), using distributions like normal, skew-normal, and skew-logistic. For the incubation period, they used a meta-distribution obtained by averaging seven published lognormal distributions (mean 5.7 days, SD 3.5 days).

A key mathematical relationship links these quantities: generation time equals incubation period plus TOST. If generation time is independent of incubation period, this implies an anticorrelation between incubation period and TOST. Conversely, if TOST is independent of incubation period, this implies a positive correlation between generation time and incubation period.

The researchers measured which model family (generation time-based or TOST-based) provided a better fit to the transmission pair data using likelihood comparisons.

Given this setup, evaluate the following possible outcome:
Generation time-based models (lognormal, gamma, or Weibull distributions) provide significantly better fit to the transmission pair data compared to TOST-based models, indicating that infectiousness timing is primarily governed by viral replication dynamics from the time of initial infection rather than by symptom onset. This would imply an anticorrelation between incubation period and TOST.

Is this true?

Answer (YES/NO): NO